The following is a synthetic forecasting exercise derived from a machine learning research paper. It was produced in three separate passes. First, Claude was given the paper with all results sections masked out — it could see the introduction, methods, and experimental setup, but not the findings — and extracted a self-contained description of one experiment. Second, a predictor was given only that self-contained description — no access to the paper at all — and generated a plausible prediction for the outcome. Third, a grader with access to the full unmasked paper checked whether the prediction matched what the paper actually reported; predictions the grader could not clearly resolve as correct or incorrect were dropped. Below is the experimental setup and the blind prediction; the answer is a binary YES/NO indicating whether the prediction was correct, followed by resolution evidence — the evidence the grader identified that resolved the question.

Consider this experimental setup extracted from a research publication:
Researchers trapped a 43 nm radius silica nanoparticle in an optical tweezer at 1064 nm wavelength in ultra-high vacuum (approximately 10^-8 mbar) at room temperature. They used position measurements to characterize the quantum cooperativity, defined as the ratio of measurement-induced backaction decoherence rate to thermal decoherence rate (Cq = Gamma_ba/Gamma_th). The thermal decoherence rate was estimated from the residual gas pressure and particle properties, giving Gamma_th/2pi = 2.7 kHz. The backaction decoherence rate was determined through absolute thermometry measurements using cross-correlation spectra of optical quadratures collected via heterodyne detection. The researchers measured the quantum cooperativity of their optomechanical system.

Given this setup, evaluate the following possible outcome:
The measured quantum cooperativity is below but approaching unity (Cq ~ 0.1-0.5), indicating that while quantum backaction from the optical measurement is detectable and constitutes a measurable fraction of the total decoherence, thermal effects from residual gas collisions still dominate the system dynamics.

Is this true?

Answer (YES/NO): NO